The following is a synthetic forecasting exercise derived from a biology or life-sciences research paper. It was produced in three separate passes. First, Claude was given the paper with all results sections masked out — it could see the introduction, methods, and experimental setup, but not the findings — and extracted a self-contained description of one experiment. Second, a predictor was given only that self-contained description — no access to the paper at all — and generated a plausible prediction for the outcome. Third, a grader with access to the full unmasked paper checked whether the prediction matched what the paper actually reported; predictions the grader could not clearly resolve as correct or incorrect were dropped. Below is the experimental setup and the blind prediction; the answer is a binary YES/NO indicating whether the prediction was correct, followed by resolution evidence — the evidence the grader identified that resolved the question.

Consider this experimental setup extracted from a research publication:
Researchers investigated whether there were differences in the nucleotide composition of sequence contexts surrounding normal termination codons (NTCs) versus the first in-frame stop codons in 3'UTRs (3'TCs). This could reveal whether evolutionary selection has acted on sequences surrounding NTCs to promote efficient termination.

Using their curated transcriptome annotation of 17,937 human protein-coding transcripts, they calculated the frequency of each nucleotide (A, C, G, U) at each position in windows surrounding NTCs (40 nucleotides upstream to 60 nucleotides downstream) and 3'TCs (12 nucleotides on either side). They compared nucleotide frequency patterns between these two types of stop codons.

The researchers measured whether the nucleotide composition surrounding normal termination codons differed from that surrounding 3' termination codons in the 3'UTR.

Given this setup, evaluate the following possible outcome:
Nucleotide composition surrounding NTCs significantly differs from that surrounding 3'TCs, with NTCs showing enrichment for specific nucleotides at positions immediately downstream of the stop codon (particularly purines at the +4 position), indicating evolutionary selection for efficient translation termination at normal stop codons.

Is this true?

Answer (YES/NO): YES